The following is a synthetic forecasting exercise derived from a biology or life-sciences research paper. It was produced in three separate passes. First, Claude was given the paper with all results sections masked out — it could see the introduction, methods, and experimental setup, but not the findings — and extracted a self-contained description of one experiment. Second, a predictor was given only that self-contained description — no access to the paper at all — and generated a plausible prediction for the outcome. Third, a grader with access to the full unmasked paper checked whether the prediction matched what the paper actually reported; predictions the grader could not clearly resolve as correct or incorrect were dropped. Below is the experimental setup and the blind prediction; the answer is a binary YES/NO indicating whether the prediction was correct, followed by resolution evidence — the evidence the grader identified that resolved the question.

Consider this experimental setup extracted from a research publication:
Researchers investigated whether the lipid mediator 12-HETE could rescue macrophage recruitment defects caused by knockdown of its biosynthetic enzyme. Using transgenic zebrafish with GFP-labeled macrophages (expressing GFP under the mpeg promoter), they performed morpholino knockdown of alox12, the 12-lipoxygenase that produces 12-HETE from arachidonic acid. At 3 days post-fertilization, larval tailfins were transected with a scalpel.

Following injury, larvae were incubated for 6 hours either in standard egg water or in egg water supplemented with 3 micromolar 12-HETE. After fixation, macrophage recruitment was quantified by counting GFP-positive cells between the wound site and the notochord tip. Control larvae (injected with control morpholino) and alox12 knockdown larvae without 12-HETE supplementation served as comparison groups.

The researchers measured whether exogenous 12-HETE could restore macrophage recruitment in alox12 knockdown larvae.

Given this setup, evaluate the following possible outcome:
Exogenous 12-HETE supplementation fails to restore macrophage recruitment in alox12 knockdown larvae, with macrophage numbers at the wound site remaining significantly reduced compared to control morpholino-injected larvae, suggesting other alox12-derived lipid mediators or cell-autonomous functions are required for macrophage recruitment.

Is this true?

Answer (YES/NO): NO